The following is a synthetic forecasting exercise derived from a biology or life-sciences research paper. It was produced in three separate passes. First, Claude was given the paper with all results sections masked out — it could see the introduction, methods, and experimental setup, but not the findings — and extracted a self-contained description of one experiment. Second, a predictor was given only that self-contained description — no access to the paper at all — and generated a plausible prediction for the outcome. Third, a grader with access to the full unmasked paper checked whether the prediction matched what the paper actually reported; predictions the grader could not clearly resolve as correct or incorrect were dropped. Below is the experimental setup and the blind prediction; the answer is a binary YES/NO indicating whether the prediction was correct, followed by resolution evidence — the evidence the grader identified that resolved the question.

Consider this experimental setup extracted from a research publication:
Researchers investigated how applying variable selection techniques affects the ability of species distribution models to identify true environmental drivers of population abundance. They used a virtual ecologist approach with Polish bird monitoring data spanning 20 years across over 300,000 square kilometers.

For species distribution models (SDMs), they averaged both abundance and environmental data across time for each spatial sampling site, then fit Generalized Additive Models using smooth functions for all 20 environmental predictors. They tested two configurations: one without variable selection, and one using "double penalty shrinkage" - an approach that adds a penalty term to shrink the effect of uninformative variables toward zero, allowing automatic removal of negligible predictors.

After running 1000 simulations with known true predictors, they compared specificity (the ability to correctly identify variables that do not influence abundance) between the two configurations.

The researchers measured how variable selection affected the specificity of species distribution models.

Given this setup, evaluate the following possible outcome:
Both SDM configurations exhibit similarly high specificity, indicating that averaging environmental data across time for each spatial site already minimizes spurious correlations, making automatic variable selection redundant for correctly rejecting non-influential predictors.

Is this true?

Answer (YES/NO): NO